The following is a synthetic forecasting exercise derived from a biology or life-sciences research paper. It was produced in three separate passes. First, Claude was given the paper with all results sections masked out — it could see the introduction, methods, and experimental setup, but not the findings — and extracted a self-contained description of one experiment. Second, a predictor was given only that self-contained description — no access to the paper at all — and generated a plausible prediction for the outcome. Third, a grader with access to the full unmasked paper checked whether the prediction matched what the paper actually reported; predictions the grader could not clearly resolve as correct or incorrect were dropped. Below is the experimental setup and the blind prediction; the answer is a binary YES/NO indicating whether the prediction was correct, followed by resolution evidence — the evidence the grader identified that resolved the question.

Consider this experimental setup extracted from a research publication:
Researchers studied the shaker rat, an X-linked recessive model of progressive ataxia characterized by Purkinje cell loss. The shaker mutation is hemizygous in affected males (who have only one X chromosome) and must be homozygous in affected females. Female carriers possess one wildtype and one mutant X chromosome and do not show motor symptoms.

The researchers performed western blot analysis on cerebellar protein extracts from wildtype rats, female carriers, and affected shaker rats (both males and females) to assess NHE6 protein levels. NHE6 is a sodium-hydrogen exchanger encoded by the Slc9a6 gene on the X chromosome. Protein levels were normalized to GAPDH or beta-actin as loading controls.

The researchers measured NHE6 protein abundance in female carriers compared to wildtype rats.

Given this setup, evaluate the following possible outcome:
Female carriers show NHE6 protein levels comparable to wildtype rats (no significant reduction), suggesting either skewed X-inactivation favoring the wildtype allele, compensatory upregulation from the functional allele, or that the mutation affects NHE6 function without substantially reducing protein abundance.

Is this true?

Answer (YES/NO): NO